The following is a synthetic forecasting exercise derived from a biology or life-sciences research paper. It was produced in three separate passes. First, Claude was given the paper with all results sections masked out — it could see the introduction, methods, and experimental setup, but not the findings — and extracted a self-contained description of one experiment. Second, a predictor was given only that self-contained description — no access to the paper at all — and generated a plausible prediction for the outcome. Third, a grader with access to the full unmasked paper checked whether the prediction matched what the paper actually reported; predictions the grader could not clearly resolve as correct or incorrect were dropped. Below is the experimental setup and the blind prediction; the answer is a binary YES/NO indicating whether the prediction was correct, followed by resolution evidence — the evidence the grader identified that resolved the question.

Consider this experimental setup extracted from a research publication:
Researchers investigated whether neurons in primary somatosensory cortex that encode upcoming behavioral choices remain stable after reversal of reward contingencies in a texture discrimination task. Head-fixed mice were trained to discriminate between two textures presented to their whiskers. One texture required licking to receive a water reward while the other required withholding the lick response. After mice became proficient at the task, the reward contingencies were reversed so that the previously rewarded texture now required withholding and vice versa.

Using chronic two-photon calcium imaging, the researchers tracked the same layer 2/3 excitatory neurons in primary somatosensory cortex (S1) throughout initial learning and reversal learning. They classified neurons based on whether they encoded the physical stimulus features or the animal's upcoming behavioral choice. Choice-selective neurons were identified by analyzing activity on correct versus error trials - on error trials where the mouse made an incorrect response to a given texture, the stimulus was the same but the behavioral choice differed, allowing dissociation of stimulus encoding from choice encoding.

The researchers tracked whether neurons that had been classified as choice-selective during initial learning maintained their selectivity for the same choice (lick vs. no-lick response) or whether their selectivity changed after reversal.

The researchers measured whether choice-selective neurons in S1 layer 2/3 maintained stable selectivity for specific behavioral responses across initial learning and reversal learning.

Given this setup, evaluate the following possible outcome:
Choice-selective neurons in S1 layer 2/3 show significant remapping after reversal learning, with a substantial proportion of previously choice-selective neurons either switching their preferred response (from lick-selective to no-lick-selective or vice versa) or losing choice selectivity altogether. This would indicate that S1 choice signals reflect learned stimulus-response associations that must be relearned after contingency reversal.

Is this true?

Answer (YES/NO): NO